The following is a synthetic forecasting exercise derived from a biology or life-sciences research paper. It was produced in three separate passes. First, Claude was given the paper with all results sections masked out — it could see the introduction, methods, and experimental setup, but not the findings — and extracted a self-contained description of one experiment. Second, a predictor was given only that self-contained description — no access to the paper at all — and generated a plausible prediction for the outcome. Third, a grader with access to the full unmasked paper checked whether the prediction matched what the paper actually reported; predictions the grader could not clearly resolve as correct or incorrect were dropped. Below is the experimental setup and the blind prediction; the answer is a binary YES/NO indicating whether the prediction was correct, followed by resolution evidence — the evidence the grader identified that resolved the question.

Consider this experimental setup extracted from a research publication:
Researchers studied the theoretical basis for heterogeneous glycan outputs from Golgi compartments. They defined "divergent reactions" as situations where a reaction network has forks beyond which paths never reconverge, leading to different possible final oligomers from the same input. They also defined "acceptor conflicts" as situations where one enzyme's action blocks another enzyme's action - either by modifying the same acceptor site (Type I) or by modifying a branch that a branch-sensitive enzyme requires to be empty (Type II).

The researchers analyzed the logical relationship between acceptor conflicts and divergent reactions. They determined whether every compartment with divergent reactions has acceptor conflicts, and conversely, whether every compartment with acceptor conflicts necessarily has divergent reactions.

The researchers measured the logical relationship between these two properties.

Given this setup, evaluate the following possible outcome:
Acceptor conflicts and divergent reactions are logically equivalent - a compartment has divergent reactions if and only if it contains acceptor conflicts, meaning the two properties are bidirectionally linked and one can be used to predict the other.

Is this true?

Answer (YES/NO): NO